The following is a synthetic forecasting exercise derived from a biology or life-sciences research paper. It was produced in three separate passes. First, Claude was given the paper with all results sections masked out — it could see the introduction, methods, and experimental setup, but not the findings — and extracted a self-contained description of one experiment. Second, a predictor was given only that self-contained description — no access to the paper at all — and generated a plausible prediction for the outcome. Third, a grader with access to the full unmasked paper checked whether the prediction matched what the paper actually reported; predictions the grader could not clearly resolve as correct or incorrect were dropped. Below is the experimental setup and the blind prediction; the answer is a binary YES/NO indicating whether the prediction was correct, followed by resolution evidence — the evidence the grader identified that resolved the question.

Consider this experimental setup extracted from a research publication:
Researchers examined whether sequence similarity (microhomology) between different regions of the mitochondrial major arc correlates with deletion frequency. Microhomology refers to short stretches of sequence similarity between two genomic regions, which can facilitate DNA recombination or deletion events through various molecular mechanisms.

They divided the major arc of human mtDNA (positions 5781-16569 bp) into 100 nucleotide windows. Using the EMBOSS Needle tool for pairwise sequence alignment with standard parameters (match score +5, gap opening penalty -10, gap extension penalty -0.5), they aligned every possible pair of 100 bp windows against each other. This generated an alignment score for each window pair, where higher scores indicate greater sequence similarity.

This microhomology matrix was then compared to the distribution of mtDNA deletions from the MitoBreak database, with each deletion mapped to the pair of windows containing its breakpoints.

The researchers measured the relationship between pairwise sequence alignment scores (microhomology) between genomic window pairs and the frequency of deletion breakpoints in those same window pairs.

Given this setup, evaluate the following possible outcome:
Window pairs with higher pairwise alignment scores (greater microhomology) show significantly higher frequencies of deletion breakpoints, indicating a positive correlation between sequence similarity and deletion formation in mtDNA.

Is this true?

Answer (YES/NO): YES